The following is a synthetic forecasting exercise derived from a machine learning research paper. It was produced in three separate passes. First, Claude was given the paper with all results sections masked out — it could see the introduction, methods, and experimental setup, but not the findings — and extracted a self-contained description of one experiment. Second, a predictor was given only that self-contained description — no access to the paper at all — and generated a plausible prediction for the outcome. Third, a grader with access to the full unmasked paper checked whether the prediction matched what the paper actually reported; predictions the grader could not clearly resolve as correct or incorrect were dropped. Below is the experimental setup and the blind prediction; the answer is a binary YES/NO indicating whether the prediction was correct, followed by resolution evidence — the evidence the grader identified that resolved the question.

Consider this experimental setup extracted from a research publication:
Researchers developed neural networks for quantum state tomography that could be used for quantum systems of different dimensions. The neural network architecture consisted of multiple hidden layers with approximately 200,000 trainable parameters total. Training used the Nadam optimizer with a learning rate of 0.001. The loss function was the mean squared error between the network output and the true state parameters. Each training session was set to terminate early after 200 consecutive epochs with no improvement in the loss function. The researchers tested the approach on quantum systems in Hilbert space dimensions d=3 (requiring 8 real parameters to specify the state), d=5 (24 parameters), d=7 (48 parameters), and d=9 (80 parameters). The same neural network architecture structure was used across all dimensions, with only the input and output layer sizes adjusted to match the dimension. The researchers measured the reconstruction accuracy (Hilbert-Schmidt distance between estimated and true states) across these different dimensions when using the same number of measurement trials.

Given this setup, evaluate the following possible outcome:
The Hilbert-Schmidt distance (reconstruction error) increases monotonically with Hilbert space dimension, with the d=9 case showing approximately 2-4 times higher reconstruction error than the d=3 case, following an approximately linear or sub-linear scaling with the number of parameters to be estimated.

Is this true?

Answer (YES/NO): NO